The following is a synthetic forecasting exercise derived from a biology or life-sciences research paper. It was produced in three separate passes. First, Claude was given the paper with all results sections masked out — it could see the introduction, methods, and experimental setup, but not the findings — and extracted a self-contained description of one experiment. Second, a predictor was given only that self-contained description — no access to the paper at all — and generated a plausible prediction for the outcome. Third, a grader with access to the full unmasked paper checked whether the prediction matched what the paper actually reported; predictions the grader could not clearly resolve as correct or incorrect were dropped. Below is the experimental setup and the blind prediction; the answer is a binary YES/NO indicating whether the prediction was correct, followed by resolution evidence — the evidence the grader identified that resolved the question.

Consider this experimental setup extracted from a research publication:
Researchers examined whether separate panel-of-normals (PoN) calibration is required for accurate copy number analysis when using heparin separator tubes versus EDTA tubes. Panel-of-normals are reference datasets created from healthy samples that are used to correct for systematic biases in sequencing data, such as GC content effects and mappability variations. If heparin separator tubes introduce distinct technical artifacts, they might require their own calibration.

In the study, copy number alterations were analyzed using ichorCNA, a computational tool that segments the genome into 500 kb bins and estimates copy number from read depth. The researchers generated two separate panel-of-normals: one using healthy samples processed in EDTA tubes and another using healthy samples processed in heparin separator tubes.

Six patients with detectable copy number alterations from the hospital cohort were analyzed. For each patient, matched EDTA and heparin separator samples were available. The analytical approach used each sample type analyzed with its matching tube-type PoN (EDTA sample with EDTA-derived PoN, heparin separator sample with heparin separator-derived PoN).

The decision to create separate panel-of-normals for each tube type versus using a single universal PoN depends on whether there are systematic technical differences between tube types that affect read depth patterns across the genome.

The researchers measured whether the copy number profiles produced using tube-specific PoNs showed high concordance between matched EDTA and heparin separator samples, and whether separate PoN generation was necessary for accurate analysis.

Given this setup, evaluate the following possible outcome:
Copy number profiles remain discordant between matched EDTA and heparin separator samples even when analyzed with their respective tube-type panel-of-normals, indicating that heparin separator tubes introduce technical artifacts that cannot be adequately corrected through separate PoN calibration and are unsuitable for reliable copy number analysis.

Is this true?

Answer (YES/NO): NO